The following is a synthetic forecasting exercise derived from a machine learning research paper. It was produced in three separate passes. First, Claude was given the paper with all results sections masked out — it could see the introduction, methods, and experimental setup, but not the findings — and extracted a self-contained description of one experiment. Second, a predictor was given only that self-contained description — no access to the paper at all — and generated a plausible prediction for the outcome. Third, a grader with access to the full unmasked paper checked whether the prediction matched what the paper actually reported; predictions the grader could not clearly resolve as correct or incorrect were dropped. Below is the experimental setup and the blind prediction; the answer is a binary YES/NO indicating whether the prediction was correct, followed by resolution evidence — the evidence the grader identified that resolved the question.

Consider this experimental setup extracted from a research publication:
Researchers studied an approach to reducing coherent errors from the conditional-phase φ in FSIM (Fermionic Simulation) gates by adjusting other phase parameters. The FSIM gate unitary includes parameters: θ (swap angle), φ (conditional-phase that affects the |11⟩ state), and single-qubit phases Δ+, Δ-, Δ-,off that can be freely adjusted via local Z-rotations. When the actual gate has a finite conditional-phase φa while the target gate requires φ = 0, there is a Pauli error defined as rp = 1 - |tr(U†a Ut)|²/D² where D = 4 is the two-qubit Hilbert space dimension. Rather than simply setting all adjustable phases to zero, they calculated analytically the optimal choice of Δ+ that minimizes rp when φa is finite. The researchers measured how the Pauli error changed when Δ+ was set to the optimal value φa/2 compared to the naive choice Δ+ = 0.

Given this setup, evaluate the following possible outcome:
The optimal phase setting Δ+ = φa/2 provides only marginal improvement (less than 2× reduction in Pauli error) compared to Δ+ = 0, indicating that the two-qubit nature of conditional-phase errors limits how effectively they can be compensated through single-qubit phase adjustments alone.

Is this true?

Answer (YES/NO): NO